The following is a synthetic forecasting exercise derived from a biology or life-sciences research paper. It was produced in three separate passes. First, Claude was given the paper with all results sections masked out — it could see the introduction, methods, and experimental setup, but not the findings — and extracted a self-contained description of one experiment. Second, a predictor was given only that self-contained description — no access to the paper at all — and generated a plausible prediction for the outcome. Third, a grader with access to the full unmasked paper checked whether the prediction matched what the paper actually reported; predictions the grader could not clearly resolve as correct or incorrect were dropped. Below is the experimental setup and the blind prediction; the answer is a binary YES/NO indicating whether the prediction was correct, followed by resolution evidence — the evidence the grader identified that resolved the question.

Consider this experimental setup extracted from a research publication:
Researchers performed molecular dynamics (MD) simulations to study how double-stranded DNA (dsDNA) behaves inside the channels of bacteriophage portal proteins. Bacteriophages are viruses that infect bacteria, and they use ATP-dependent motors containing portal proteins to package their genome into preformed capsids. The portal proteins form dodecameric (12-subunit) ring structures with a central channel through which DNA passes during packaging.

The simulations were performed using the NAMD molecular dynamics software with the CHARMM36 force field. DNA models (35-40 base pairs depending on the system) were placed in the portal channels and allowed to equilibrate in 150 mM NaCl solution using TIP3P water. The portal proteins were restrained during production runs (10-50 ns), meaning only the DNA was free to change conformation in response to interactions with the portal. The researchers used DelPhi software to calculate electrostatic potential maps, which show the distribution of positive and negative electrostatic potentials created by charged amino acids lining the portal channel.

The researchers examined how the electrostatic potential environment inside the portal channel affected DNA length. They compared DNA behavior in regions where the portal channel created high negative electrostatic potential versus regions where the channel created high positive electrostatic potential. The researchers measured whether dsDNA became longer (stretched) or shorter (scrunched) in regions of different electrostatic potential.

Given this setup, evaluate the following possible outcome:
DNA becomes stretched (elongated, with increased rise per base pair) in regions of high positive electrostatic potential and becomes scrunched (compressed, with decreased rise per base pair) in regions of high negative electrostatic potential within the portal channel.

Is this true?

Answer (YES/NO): NO